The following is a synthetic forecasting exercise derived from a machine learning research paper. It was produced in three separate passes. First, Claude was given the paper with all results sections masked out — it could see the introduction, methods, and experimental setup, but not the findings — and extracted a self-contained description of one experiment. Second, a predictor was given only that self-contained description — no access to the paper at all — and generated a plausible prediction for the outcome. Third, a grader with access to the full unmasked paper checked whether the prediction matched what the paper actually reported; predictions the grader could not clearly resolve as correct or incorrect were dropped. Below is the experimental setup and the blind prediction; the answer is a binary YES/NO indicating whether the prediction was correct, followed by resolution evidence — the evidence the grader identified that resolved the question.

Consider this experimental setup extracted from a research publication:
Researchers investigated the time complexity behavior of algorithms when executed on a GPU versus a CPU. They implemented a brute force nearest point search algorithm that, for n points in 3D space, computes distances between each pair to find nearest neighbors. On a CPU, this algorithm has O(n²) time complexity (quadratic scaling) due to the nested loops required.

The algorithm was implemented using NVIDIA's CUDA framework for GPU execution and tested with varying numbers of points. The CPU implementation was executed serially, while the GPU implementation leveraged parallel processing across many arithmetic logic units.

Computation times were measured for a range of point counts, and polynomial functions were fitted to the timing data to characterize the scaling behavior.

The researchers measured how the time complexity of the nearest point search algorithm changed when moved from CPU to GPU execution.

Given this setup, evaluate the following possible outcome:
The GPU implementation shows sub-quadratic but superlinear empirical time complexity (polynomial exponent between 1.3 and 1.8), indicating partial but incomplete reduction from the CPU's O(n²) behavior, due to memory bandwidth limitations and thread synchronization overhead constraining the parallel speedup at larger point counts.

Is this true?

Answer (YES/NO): NO